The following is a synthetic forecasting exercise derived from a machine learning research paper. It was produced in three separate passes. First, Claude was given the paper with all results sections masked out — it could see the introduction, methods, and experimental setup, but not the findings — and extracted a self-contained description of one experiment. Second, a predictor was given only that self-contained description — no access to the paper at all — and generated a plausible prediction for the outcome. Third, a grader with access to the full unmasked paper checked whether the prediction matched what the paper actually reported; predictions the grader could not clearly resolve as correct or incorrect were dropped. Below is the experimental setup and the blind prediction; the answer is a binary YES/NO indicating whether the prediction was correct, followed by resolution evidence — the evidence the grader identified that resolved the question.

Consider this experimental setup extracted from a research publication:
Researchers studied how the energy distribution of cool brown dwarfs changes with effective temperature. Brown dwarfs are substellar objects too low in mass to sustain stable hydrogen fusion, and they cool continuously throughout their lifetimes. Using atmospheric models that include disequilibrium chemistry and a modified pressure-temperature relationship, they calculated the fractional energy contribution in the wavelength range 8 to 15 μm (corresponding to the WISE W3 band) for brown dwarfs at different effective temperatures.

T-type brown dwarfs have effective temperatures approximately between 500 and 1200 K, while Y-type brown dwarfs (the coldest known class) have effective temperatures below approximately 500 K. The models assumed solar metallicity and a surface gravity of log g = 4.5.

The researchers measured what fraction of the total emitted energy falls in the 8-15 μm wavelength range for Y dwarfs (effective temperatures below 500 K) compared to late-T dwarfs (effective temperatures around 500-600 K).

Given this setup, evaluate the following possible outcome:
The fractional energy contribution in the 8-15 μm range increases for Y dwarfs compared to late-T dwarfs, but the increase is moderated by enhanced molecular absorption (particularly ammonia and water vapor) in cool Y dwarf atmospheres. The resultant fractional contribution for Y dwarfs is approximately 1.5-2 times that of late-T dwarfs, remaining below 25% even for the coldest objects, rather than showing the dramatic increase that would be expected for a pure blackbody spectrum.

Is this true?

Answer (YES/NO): NO